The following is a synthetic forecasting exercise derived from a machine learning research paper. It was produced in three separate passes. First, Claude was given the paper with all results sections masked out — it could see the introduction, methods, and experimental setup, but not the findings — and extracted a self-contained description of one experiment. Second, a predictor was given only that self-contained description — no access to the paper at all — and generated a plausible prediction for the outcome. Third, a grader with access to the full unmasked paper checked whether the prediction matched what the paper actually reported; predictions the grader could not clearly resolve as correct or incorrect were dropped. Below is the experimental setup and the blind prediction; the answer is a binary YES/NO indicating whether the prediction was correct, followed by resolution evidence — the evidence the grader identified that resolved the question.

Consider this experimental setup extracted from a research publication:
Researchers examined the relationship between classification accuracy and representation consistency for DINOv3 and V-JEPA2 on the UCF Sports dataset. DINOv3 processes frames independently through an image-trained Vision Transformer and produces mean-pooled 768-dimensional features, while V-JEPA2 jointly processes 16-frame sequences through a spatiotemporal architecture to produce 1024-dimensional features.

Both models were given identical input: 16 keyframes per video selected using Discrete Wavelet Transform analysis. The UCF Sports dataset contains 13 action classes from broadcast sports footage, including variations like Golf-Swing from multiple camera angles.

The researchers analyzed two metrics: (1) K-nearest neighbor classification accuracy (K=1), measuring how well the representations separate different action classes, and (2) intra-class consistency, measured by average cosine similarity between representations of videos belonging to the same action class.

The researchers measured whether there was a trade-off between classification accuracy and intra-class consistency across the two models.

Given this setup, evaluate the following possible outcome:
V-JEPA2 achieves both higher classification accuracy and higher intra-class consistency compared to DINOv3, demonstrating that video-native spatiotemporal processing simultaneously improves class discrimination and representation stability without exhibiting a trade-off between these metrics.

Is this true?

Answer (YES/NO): NO